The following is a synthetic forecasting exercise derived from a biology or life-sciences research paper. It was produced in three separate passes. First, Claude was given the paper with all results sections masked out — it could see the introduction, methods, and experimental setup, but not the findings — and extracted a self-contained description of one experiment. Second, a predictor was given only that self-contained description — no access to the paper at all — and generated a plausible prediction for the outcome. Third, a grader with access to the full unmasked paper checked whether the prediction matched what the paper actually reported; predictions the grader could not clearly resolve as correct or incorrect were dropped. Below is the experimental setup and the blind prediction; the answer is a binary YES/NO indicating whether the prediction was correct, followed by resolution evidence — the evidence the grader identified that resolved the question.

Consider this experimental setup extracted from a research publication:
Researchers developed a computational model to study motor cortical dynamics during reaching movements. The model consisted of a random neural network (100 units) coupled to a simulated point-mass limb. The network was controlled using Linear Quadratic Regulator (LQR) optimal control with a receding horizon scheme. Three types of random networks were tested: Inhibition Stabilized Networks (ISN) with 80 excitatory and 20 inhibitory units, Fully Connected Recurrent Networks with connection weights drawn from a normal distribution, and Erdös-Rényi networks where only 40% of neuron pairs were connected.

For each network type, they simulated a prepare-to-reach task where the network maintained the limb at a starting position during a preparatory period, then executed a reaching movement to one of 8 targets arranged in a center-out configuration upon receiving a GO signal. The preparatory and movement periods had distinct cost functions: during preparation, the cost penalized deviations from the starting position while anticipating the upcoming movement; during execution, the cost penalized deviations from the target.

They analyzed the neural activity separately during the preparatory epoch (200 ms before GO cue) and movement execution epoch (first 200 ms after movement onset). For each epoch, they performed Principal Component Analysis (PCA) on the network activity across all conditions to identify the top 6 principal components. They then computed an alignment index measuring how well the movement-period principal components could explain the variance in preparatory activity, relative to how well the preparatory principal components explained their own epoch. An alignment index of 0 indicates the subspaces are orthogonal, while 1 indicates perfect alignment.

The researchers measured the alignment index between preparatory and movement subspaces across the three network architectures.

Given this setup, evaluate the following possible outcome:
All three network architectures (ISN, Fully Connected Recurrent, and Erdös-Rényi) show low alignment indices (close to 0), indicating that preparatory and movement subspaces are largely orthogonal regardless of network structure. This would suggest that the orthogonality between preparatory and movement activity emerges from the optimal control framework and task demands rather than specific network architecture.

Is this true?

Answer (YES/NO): YES